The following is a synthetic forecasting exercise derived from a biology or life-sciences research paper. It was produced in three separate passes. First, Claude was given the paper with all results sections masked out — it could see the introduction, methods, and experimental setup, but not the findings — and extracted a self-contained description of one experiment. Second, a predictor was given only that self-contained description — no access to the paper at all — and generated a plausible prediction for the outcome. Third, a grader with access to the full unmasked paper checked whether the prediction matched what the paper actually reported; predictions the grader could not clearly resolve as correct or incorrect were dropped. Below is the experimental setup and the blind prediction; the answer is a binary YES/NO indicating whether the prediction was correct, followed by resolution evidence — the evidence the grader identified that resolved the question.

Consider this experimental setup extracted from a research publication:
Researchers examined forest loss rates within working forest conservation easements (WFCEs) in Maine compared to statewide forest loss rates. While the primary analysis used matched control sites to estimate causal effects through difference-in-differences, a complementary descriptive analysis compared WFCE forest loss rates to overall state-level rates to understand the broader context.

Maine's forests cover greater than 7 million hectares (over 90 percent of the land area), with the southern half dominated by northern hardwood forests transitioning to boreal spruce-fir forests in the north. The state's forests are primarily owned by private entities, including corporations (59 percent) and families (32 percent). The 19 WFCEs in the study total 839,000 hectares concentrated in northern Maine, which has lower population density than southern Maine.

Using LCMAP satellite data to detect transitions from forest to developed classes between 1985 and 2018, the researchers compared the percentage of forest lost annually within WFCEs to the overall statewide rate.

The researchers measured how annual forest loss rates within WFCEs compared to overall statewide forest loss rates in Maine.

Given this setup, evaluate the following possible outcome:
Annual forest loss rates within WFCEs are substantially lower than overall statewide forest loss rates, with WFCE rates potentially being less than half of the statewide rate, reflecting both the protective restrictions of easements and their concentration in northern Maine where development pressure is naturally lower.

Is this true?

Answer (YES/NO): NO